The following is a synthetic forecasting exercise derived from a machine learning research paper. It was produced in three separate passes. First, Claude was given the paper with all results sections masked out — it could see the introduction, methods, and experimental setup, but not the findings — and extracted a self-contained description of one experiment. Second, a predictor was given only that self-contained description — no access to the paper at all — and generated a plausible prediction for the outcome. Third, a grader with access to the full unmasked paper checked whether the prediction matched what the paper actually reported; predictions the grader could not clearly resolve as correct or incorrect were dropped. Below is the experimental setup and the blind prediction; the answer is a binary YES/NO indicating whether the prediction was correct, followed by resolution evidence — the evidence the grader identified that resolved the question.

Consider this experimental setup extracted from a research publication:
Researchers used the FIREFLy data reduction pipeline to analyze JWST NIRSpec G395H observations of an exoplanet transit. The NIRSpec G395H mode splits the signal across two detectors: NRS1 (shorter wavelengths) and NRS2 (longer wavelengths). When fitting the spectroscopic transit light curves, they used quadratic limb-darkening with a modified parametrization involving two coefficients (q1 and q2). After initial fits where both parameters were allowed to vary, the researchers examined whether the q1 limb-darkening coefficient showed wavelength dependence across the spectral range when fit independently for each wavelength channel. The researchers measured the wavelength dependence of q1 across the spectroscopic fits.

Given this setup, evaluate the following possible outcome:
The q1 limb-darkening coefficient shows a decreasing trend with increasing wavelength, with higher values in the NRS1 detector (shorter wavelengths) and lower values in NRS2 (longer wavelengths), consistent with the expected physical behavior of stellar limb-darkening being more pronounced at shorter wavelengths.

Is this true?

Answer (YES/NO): NO